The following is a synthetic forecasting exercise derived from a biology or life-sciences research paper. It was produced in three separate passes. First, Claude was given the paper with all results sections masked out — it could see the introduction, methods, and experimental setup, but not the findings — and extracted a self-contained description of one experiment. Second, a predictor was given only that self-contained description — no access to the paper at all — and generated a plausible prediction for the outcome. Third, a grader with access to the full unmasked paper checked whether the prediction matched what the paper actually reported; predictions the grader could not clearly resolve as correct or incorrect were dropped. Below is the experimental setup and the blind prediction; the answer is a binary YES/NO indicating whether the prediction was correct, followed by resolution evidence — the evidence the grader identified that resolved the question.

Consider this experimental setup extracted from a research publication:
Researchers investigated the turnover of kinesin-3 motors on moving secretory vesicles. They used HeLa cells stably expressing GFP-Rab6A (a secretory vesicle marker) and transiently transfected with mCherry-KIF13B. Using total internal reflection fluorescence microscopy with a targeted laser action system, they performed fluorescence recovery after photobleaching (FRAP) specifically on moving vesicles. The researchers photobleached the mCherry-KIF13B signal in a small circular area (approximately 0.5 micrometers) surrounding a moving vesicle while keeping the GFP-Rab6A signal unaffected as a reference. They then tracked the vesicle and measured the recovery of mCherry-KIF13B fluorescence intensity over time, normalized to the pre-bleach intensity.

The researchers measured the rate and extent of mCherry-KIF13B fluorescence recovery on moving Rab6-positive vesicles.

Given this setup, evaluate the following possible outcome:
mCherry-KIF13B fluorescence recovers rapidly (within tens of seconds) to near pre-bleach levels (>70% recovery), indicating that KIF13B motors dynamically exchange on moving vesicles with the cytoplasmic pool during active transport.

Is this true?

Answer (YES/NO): NO